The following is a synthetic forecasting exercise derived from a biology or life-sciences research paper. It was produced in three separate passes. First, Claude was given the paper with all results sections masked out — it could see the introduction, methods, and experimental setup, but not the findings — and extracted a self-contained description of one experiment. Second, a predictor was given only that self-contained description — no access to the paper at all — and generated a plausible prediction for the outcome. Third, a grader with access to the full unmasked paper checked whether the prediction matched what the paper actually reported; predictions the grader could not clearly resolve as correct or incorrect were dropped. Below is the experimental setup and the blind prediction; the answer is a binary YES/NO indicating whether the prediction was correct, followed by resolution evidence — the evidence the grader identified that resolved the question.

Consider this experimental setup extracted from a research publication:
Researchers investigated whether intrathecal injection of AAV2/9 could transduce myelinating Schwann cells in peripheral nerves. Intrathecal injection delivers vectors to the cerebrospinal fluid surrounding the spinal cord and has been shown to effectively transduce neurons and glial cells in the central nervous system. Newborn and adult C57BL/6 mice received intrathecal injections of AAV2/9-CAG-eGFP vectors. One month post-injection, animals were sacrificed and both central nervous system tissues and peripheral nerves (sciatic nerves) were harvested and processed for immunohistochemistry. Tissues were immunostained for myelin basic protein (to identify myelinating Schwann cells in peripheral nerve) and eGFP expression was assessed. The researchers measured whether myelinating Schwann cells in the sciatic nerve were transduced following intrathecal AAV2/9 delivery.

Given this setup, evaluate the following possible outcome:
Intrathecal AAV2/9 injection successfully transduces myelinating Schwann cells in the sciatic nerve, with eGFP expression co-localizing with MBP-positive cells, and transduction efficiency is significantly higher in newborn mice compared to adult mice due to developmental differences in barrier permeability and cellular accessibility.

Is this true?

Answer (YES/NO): NO